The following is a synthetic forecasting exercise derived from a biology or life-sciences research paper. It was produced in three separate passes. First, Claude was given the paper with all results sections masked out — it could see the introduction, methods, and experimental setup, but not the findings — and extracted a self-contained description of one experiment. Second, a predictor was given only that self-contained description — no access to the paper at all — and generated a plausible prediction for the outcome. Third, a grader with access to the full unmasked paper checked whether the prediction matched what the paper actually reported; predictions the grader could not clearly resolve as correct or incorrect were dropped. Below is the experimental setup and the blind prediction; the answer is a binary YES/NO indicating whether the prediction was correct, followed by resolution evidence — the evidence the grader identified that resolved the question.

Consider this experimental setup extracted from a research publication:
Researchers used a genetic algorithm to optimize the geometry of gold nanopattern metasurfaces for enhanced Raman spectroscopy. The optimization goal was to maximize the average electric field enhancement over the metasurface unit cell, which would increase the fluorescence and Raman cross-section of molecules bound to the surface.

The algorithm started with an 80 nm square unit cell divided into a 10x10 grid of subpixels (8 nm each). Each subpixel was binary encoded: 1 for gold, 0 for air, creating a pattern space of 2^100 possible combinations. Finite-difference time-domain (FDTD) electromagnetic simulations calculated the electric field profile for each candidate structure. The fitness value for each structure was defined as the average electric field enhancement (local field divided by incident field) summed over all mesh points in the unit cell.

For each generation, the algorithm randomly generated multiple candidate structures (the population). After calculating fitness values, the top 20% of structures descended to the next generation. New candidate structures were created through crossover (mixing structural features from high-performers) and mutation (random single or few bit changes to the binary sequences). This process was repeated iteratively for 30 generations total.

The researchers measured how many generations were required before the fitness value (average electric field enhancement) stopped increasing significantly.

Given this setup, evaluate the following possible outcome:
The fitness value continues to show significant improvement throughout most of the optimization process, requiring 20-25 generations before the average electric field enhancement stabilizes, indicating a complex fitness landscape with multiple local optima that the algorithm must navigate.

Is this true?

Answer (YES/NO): NO